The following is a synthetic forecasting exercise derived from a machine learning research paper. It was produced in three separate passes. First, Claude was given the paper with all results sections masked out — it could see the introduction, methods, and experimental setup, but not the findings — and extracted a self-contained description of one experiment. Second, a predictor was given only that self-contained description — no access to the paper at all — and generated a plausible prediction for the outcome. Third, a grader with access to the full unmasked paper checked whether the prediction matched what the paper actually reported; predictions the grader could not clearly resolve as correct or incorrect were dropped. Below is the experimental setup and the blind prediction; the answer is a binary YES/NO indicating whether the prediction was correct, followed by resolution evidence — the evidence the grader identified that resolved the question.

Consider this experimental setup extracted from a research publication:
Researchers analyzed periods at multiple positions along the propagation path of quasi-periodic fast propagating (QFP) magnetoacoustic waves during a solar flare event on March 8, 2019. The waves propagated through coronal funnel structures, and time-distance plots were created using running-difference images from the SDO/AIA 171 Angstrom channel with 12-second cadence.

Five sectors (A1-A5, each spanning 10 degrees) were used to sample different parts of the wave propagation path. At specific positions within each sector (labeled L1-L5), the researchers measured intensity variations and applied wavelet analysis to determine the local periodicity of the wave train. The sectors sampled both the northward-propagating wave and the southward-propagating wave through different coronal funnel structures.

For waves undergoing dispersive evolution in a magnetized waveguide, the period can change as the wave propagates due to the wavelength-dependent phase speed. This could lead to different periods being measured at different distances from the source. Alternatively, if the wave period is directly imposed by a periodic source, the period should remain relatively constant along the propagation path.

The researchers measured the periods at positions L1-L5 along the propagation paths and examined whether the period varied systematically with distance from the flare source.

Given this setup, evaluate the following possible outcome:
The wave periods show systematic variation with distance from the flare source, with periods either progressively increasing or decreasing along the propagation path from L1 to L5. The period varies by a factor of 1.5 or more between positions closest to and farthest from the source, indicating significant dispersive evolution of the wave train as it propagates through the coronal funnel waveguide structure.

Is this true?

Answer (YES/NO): NO